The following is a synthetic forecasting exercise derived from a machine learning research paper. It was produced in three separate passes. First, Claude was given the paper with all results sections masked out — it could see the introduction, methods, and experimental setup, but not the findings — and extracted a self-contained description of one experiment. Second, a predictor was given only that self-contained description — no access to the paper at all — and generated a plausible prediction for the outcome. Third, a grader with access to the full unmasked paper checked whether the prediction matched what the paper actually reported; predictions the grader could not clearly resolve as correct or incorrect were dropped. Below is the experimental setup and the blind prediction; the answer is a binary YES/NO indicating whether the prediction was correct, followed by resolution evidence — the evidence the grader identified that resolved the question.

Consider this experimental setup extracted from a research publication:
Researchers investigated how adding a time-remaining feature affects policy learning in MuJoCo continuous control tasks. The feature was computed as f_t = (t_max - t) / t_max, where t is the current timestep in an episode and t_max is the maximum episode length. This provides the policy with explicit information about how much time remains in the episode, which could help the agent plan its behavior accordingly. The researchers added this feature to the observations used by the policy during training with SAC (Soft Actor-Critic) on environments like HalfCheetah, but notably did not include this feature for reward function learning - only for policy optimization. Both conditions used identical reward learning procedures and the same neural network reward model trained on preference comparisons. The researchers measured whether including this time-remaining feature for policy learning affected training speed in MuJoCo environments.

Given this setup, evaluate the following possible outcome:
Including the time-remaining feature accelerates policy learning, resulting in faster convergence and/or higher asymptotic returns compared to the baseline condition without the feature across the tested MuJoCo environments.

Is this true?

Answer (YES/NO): YES